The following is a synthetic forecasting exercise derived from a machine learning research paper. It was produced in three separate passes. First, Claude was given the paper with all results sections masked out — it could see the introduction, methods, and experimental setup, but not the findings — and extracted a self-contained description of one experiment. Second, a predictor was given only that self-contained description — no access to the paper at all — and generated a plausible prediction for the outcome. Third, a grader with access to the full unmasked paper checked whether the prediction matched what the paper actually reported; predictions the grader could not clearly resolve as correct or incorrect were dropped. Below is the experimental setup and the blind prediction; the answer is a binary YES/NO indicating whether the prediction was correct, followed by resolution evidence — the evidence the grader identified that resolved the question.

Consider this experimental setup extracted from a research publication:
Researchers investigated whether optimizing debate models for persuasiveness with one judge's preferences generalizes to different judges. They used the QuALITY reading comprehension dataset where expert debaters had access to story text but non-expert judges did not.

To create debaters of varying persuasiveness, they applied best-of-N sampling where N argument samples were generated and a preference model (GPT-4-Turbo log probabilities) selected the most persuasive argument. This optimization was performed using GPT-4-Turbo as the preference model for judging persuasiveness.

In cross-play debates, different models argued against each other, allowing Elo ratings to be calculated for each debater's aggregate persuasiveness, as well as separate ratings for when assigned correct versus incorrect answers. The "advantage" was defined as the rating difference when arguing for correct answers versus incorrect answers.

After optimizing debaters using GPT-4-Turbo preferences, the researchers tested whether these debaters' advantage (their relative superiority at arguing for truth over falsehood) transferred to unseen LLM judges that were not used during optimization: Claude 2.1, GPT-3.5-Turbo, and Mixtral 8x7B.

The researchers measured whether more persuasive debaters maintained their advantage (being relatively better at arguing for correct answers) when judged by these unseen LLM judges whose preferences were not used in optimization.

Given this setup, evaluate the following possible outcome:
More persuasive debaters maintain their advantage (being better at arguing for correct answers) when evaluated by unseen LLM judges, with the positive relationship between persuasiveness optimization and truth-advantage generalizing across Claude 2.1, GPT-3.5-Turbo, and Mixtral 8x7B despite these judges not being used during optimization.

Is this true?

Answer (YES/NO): YES